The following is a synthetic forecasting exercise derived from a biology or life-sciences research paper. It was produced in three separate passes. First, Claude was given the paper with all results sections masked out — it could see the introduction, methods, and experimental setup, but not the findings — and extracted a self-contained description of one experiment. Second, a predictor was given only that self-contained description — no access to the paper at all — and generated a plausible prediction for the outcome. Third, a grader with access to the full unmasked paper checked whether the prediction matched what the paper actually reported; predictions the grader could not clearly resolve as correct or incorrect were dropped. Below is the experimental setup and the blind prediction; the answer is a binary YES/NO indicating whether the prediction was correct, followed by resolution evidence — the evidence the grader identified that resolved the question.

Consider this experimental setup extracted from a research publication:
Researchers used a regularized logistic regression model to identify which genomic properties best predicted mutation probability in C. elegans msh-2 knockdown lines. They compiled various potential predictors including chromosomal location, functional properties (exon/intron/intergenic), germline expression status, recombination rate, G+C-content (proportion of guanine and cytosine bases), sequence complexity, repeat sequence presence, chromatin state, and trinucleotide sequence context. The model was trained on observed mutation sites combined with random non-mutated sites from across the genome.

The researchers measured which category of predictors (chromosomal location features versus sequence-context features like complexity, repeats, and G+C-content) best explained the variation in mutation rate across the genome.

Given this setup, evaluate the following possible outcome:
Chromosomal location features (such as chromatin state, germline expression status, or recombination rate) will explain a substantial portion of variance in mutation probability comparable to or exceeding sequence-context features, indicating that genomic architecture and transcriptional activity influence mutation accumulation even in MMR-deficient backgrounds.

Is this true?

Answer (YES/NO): NO